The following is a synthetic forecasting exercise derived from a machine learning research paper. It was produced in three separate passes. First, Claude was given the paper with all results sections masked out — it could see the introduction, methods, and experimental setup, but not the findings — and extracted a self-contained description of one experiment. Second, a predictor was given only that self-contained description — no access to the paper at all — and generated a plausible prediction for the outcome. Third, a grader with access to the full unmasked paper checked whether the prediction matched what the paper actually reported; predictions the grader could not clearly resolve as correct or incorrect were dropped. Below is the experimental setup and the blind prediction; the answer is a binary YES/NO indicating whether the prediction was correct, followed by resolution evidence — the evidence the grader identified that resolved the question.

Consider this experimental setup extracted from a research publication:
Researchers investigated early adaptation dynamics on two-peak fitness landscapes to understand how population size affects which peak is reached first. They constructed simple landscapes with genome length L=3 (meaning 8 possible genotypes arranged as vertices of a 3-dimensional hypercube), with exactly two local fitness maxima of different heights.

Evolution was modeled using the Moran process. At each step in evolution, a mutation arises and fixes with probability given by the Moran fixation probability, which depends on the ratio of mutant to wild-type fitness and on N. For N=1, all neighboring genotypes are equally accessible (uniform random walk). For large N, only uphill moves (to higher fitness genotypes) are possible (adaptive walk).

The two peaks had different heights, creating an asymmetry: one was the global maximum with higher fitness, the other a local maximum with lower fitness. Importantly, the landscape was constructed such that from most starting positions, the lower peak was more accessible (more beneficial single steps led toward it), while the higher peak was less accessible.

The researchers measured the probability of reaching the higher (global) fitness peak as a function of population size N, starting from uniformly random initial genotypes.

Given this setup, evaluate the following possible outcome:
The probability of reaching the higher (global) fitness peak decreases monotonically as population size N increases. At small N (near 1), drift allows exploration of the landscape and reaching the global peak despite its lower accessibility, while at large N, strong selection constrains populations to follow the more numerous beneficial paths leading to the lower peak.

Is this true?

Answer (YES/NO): NO